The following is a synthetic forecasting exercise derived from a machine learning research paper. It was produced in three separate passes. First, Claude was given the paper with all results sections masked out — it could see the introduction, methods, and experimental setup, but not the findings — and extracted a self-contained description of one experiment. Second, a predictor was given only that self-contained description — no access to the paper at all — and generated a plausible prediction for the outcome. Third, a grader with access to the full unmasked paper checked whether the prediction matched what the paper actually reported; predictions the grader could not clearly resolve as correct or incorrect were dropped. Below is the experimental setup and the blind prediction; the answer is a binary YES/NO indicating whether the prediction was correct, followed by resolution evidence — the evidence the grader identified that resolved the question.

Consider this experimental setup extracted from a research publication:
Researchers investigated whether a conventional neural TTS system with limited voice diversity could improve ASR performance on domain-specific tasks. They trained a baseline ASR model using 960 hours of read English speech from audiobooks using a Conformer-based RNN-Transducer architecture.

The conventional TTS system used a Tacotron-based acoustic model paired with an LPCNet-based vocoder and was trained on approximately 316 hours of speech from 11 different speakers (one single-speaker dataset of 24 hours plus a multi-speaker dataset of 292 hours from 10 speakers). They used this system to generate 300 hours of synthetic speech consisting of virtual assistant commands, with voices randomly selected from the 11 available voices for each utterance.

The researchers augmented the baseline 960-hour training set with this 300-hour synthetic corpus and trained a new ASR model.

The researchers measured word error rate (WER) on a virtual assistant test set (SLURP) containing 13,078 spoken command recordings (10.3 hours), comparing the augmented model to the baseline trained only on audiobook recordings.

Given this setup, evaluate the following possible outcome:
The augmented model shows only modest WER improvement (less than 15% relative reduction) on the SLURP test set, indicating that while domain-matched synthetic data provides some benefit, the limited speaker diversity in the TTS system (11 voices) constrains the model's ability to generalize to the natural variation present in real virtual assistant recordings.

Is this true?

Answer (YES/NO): YES